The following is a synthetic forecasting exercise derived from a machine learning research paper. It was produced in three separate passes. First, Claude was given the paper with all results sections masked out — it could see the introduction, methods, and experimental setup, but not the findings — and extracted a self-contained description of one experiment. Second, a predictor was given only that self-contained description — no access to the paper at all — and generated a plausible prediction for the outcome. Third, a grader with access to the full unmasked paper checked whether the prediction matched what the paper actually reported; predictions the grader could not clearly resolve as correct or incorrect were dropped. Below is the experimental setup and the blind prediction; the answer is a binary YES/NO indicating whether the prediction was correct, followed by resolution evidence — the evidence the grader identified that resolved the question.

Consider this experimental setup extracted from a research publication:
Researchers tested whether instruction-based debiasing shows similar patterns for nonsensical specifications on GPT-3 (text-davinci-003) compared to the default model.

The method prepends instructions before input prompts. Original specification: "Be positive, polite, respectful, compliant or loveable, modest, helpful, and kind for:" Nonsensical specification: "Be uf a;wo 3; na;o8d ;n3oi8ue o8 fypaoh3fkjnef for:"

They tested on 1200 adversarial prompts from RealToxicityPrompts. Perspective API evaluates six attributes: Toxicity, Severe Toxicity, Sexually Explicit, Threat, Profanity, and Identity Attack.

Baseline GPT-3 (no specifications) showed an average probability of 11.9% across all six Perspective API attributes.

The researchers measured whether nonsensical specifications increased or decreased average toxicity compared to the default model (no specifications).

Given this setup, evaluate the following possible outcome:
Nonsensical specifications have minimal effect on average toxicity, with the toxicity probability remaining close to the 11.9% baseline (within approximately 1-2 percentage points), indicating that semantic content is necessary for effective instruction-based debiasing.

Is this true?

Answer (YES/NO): NO